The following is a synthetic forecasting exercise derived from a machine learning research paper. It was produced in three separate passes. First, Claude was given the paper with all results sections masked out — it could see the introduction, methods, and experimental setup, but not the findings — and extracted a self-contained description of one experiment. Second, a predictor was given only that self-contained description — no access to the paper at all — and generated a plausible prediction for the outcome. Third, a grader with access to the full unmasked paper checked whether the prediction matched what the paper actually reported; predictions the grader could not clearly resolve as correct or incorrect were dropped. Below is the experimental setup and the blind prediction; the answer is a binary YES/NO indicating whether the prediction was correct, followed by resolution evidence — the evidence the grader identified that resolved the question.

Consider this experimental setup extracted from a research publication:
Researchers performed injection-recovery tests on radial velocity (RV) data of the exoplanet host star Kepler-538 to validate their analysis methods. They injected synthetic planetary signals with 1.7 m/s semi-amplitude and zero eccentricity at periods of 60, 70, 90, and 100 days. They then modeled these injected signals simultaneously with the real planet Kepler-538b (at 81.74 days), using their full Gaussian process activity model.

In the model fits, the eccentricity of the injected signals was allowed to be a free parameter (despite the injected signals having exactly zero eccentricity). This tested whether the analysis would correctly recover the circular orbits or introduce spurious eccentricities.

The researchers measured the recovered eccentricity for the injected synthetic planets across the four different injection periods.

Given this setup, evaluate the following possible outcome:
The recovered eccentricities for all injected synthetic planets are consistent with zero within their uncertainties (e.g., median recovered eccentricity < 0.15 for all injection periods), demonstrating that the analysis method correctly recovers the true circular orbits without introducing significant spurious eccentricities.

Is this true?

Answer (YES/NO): YES